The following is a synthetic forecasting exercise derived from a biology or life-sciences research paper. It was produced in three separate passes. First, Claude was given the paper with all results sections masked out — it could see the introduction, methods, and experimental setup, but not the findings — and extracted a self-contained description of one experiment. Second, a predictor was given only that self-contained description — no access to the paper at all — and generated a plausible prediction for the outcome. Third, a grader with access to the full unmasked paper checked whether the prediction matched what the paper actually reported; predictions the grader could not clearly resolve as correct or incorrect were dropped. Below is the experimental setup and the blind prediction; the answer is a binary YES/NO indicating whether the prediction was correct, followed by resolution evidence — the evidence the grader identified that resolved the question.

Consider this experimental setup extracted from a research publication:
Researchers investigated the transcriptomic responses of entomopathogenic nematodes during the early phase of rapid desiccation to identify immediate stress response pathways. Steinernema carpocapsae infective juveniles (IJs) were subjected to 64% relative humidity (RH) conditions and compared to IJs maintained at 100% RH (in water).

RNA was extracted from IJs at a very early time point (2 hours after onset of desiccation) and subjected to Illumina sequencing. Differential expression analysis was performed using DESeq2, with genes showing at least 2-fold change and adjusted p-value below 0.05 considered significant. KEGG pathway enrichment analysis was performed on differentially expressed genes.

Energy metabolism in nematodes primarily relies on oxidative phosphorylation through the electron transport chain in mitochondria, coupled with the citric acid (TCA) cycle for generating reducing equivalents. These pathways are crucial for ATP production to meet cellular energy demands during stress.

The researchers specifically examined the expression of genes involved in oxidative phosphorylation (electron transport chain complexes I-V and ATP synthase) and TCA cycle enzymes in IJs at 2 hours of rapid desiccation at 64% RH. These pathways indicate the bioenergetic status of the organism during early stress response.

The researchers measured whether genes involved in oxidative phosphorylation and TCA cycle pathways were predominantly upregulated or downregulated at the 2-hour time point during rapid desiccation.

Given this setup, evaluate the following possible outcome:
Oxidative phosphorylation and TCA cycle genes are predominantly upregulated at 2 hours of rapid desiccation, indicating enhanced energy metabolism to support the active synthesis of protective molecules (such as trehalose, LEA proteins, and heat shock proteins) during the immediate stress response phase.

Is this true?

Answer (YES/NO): NO